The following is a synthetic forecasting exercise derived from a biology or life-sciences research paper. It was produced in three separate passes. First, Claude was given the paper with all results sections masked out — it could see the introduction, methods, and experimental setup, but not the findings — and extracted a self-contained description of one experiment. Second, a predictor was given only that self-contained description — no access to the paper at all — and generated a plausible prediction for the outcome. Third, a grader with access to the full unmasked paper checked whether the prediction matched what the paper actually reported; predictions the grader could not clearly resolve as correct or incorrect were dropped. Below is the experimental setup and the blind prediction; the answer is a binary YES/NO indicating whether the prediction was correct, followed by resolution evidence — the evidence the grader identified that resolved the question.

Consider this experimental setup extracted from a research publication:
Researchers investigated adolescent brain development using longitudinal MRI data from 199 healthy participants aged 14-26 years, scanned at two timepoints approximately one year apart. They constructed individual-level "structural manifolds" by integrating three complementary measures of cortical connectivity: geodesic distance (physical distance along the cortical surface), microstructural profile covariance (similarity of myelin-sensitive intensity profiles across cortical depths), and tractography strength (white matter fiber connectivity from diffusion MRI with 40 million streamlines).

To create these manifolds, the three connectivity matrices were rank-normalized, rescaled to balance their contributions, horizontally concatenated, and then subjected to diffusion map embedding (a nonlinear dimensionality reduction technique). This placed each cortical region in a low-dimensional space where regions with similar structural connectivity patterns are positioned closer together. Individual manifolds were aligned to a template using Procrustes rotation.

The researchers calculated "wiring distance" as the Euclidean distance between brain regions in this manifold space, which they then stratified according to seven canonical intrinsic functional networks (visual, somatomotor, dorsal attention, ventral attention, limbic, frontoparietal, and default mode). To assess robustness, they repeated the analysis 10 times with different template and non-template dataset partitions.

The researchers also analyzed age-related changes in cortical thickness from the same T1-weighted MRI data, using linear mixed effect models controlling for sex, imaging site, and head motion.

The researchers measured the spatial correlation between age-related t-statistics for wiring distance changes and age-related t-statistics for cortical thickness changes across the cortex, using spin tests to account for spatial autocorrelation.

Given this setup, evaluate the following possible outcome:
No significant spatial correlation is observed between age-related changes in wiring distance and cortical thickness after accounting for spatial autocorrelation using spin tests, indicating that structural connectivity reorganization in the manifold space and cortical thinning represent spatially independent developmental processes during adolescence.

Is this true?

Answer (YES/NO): YES